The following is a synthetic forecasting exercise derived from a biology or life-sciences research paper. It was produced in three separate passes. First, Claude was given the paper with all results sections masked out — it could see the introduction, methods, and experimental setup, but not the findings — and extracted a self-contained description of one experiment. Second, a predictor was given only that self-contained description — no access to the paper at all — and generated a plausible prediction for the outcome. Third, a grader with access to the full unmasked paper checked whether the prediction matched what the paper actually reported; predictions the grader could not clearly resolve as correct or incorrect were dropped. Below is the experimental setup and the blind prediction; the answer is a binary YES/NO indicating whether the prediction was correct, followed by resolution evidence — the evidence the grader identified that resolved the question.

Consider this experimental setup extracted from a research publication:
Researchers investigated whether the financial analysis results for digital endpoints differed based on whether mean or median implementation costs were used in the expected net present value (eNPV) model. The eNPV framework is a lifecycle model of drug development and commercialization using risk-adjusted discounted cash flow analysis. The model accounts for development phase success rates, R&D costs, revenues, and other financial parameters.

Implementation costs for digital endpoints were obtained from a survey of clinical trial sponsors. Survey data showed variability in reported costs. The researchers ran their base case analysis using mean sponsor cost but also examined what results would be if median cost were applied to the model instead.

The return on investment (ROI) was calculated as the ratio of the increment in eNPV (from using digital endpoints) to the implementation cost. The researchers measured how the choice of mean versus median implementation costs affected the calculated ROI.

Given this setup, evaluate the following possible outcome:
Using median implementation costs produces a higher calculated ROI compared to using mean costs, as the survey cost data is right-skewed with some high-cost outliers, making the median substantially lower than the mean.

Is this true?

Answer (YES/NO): YES